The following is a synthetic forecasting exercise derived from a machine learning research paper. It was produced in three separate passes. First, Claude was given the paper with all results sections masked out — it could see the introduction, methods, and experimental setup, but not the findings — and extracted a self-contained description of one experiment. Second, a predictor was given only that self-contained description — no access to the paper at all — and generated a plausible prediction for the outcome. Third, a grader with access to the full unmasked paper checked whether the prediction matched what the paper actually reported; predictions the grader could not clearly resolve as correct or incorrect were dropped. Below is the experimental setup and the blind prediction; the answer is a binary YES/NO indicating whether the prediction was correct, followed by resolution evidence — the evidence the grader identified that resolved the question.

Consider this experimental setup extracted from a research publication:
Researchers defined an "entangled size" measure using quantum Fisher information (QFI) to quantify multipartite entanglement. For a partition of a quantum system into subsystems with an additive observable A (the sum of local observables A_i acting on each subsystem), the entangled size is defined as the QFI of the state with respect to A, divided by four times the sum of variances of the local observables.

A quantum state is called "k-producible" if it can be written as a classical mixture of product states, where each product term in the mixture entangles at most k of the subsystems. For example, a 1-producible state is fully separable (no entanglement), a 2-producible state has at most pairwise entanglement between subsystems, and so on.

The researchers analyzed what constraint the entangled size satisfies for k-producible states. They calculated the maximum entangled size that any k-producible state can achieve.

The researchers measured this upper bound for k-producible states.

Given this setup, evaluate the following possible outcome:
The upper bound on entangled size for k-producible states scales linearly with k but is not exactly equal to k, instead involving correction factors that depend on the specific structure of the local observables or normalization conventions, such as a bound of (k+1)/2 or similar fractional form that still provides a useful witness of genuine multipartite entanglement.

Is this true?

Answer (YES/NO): NO